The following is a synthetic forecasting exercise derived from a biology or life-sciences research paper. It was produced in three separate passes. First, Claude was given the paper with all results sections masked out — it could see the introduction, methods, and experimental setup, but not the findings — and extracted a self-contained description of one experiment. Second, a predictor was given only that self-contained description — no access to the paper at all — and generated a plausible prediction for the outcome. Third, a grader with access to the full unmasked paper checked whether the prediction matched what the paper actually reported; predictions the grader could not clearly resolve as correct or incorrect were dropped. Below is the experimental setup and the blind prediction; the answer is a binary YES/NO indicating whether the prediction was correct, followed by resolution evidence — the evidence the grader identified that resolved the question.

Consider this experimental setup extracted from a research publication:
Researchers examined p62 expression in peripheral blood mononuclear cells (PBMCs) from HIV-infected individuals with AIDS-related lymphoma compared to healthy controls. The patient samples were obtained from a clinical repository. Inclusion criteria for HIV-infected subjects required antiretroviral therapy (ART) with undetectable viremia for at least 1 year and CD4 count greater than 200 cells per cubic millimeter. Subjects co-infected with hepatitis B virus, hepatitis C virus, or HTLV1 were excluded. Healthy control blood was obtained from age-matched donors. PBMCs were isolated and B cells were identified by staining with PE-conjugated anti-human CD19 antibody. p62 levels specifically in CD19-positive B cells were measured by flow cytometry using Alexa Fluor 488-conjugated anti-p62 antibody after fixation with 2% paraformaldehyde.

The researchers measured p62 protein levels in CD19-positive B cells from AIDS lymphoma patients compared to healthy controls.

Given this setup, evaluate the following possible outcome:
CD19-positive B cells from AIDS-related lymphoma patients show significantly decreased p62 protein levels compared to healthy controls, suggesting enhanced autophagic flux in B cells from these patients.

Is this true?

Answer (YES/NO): NO